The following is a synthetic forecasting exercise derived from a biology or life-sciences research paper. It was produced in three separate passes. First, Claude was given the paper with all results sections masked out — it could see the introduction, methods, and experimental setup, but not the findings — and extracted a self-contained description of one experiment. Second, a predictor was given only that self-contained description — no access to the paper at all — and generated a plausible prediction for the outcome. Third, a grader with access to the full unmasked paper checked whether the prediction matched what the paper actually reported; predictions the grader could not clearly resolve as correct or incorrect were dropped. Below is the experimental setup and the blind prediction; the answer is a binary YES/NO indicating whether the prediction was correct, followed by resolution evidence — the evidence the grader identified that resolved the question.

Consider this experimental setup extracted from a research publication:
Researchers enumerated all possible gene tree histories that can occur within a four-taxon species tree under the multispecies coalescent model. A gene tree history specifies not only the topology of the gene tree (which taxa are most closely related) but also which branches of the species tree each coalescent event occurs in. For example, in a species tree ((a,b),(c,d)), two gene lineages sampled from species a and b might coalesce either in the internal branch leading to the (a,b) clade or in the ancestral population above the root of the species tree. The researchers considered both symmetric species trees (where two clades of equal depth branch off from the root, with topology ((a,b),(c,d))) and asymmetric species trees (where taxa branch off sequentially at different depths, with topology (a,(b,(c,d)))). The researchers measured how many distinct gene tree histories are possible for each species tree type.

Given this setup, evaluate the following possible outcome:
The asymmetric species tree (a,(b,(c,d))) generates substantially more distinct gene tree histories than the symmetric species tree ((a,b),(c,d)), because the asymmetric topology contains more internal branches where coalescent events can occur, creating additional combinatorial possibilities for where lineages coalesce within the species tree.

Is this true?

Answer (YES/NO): YES